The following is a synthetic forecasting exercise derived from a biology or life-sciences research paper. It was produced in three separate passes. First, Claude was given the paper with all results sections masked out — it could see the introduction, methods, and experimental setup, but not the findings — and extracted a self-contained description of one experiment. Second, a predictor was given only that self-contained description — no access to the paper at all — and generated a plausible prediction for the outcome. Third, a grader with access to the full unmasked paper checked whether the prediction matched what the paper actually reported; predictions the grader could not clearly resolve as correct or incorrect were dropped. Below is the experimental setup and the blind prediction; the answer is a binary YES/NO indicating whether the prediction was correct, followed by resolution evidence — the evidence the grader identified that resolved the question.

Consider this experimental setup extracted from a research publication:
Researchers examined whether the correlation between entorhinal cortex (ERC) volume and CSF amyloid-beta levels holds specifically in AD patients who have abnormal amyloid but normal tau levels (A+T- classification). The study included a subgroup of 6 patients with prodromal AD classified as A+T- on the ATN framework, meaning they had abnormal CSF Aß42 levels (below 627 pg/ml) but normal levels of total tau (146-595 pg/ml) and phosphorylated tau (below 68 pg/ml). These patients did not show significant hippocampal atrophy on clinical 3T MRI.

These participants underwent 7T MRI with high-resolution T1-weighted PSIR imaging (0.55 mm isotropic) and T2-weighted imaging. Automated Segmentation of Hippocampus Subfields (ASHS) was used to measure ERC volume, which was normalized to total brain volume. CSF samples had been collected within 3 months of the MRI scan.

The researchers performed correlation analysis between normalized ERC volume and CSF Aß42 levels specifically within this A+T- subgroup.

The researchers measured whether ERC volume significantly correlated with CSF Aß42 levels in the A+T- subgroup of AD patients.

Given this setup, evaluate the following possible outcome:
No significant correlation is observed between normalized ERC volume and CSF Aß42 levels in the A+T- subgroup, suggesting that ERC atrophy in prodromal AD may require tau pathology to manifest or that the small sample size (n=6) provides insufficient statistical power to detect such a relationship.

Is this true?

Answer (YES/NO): YES